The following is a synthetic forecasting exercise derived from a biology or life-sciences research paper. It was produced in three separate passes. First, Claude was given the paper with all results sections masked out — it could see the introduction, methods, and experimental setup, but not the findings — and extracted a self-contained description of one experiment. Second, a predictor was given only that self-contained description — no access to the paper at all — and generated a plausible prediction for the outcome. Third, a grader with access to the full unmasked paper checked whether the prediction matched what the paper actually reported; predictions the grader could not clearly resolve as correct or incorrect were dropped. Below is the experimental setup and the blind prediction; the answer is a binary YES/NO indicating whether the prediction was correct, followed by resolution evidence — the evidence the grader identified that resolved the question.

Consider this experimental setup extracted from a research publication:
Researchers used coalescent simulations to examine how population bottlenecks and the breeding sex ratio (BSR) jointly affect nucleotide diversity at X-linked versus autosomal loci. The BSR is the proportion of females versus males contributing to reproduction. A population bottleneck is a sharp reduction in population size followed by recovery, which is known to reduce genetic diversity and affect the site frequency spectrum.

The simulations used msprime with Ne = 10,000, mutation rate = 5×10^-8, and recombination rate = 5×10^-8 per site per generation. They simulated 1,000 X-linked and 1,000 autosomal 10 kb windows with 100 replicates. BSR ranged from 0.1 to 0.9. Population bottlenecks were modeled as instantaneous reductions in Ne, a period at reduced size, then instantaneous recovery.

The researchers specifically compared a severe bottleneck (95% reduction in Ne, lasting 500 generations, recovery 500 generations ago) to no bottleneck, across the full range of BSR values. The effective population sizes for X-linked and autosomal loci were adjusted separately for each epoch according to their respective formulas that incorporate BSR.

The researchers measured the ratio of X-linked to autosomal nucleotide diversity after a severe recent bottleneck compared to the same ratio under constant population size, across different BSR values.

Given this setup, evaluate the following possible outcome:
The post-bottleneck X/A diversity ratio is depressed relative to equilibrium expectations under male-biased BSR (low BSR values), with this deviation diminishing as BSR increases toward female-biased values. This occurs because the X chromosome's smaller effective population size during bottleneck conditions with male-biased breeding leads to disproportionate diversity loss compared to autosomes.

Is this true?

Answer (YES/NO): NO